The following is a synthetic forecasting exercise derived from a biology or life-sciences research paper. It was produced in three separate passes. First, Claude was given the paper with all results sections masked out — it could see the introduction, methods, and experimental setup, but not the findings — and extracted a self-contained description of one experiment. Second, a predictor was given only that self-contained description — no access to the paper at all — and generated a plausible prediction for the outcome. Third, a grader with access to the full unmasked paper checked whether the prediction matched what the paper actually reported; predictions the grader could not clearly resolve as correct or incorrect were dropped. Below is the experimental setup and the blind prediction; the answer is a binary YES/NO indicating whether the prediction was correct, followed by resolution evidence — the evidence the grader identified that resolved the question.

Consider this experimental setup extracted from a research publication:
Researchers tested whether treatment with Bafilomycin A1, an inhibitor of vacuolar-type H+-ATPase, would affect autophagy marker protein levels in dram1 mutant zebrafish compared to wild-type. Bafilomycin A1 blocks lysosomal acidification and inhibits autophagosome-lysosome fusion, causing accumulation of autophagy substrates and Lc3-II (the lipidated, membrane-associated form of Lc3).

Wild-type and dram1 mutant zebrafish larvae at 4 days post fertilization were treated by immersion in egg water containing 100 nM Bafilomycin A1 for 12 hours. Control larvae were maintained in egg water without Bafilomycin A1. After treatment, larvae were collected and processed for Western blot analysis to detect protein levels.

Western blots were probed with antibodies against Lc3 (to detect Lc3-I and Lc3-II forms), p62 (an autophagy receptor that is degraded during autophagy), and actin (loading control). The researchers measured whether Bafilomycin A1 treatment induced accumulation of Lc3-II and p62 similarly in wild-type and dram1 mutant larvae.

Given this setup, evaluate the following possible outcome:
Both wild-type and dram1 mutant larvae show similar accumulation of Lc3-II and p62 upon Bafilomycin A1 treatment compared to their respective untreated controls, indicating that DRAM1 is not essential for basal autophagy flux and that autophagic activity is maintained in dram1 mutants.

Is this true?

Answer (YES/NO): NO